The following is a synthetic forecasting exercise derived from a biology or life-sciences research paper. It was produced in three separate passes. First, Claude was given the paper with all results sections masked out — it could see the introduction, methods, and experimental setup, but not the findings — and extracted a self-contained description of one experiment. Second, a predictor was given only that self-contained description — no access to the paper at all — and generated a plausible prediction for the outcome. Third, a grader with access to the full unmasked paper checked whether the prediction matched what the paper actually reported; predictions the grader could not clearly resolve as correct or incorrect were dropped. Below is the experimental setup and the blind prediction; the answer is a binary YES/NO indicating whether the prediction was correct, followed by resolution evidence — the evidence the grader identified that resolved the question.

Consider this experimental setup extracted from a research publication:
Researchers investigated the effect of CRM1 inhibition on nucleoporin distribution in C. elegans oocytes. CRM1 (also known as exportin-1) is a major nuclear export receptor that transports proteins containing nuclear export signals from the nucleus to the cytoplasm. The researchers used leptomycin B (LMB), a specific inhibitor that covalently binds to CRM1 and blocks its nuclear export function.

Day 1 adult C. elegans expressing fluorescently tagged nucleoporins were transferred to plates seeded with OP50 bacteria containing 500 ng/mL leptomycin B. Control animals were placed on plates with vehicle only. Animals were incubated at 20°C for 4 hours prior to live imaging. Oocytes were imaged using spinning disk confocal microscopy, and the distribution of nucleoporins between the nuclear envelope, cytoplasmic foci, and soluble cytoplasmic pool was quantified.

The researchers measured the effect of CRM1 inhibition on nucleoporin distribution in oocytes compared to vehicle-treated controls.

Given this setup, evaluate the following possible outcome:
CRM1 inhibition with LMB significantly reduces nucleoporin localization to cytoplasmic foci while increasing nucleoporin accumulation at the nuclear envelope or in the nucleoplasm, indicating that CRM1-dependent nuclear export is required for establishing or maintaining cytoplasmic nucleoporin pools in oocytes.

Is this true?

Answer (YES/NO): NO